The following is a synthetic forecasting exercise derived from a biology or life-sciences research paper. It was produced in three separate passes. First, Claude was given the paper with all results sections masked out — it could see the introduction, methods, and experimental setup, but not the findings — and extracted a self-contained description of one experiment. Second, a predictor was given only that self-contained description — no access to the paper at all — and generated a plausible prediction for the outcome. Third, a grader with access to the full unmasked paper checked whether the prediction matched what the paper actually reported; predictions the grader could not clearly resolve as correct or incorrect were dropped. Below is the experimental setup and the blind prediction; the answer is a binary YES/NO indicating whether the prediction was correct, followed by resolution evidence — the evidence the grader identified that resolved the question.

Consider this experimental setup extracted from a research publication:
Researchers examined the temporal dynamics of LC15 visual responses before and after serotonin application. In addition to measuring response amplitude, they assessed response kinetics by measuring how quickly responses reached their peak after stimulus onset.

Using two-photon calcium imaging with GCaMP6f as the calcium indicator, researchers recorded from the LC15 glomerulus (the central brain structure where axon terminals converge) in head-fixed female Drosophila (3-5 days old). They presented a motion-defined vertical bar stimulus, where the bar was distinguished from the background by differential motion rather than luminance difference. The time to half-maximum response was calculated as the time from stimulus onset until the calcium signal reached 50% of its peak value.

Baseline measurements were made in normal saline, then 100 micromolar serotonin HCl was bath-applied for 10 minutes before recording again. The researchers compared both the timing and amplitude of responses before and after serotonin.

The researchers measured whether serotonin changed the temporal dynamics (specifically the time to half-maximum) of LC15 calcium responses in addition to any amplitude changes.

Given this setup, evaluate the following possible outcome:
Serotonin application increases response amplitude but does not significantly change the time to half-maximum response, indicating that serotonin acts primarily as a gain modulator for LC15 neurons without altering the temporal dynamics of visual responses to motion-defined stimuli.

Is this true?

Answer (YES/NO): YES